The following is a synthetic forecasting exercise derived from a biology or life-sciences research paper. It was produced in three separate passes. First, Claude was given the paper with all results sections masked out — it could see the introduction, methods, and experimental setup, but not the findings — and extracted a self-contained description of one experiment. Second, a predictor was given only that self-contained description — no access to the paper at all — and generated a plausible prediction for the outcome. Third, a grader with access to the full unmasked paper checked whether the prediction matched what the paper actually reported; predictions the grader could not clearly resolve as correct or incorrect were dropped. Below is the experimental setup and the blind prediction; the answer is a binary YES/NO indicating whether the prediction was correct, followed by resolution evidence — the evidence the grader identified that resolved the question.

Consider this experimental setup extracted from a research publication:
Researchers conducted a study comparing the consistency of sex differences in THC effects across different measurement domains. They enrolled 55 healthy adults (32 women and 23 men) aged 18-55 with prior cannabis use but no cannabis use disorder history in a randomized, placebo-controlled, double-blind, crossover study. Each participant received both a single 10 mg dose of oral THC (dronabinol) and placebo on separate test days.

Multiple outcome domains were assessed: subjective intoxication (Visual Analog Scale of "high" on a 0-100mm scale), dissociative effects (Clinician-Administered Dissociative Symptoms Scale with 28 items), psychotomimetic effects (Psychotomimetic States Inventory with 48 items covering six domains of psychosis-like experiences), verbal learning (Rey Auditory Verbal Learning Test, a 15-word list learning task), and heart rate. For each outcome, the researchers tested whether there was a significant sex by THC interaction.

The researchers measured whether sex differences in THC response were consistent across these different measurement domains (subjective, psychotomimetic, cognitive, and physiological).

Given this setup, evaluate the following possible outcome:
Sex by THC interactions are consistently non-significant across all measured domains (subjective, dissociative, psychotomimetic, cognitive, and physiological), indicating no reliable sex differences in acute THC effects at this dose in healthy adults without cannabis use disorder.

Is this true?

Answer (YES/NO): NO